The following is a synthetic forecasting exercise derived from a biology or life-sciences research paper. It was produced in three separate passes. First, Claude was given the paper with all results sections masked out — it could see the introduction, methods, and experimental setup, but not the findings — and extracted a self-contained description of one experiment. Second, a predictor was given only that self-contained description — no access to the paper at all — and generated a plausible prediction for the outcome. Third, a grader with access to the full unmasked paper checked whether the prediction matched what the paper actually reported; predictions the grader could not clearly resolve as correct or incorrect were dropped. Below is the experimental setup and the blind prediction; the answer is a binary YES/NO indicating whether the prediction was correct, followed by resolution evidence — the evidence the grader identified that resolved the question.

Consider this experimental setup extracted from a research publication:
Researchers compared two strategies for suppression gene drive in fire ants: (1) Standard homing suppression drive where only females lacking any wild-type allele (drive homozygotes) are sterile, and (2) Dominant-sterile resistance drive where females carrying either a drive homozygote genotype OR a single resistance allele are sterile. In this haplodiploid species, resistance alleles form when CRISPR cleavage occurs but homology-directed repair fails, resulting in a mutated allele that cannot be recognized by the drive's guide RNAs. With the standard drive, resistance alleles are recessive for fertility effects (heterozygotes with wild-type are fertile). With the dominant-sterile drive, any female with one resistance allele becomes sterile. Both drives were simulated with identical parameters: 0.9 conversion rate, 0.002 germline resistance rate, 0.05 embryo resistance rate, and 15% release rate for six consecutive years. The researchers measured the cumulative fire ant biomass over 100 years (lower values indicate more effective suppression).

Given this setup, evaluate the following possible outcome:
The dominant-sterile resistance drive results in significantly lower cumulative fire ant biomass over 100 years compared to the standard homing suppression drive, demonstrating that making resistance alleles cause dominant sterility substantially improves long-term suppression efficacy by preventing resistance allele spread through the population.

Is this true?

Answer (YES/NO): YES